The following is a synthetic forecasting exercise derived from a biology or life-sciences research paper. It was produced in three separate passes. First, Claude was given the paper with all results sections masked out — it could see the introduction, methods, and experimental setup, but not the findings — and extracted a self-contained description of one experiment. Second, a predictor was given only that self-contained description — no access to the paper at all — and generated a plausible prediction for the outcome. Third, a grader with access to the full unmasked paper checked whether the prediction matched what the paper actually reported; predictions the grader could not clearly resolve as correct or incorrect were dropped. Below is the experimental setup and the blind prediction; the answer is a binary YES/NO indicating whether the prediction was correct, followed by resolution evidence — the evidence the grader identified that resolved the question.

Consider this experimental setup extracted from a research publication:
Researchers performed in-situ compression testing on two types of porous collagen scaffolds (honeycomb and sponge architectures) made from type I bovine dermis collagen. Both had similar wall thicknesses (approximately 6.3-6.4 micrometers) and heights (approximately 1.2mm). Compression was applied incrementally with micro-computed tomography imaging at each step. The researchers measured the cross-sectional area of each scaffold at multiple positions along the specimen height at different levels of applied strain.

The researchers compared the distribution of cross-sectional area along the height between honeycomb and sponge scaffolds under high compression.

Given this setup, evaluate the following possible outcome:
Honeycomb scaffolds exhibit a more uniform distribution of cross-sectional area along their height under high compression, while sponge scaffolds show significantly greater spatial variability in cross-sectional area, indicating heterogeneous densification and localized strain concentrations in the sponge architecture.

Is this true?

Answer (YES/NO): NO